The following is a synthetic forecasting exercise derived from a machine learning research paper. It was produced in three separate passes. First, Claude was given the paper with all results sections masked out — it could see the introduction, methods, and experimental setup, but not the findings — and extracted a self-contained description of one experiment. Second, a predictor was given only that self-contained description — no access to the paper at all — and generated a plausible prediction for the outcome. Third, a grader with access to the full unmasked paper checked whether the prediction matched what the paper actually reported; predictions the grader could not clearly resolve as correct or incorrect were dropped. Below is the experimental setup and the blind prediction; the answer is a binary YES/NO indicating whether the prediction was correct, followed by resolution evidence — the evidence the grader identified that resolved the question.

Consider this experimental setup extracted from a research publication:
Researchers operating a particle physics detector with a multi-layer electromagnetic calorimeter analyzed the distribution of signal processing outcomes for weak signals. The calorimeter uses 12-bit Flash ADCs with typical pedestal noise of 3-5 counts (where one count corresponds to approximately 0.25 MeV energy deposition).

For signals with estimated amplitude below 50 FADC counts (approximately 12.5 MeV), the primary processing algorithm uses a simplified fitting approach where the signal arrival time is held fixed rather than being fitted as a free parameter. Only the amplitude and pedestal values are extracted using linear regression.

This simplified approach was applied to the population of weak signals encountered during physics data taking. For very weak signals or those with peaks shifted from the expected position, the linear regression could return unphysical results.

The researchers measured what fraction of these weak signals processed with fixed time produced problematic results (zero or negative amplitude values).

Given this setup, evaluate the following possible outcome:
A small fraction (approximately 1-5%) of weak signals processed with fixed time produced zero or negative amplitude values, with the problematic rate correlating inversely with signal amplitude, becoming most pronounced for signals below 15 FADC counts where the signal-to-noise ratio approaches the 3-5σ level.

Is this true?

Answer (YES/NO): NO